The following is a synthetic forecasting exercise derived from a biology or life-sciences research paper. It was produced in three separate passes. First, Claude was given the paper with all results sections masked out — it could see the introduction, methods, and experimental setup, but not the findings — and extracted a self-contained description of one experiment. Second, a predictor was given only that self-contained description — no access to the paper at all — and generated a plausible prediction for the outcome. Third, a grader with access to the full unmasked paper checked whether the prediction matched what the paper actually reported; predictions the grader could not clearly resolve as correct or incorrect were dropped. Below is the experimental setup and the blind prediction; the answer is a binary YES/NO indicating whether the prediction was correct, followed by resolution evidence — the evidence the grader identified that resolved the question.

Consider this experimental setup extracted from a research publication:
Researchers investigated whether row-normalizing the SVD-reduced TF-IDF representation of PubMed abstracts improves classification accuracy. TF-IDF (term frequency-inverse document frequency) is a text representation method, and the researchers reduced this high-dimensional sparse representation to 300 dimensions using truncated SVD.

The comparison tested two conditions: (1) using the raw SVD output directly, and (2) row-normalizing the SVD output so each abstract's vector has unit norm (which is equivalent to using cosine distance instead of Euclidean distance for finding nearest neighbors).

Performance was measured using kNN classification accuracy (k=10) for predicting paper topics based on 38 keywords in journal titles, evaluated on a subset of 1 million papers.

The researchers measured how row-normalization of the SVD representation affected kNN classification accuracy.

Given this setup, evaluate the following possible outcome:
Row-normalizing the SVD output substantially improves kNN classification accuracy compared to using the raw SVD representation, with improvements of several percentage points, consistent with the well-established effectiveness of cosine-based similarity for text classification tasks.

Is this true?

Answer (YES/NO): YES